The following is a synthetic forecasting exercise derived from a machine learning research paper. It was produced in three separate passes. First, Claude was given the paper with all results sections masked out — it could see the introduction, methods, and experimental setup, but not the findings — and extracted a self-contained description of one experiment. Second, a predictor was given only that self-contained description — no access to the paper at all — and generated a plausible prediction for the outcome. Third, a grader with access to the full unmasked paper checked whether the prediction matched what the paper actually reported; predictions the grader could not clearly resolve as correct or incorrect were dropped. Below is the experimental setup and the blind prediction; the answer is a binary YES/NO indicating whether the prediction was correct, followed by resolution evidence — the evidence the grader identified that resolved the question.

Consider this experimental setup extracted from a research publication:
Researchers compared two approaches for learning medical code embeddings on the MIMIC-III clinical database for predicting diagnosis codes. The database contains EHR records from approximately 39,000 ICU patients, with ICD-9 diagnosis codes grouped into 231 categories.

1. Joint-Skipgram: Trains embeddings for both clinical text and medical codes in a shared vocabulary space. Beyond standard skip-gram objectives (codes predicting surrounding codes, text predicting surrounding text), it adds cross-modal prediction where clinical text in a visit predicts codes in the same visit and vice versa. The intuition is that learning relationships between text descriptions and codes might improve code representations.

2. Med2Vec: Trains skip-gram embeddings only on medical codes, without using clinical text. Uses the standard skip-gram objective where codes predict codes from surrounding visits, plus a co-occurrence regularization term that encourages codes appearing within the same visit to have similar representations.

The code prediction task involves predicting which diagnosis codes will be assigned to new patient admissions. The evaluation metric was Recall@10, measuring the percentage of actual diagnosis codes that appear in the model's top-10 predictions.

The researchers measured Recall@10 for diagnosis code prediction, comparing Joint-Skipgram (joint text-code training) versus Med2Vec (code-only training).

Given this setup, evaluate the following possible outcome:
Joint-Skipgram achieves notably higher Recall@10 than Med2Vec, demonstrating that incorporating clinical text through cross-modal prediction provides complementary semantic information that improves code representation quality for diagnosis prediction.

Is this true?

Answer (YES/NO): NO